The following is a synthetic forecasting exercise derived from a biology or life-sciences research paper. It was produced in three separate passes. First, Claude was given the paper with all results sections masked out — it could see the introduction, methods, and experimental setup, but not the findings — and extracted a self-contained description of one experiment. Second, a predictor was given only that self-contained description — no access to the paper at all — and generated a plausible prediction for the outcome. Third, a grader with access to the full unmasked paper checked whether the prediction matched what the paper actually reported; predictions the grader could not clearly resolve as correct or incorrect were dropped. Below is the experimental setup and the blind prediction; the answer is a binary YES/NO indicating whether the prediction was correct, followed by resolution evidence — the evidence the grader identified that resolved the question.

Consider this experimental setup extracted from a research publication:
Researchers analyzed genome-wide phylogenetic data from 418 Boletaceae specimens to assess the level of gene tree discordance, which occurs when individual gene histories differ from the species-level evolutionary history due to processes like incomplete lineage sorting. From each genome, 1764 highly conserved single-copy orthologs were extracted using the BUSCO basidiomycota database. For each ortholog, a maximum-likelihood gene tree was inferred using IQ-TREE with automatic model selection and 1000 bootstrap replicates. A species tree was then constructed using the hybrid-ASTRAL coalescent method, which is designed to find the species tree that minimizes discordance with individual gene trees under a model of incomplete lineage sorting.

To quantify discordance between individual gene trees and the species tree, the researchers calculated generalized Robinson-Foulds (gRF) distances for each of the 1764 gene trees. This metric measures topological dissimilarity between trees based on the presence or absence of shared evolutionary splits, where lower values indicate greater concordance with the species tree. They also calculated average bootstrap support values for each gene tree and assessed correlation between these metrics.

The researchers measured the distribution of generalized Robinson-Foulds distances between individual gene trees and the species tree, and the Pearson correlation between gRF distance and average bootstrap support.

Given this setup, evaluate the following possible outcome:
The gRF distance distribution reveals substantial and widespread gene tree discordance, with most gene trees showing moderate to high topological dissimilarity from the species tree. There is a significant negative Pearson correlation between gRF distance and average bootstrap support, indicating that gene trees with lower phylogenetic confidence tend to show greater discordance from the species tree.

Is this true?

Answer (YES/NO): NO